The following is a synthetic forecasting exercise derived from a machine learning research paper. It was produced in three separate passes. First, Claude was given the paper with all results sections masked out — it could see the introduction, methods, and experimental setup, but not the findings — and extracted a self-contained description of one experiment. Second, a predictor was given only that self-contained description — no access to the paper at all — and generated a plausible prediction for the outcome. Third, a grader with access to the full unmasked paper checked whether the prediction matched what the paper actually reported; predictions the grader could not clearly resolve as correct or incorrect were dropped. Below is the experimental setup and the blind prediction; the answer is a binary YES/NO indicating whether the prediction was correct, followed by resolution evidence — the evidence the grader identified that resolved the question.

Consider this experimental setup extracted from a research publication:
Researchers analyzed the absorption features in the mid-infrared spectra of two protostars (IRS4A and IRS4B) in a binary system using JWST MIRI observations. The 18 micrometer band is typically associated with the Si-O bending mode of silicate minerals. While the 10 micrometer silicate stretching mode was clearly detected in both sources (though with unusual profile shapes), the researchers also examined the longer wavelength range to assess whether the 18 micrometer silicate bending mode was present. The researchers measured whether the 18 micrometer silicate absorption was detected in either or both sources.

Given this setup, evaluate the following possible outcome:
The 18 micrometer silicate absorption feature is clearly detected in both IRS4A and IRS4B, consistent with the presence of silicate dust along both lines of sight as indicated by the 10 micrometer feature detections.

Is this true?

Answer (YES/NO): NO